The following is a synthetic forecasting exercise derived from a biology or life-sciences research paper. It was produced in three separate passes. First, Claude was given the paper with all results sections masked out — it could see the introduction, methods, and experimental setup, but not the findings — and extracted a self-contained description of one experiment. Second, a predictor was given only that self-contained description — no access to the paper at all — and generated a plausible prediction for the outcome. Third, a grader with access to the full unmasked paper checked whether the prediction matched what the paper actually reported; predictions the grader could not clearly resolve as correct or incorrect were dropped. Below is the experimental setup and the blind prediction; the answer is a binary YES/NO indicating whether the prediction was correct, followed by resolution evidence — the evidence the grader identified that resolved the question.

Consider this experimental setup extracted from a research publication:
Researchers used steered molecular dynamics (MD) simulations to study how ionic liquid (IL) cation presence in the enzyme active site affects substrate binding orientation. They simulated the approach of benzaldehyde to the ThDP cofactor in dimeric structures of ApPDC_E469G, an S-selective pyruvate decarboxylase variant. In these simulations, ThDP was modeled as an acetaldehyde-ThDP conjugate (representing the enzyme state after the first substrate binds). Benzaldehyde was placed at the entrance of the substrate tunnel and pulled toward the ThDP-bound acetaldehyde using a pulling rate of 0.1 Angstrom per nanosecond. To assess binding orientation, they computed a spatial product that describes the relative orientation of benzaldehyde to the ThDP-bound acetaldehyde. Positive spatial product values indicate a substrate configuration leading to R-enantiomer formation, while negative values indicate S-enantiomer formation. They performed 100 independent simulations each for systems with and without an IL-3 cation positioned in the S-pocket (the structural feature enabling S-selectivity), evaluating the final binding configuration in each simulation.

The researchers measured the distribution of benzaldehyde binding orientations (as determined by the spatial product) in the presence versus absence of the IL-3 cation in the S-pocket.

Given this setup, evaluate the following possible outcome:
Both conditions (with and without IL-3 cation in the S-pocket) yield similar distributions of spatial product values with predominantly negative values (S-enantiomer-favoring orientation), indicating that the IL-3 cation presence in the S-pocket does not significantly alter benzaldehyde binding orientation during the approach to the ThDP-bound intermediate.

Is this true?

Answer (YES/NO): NO